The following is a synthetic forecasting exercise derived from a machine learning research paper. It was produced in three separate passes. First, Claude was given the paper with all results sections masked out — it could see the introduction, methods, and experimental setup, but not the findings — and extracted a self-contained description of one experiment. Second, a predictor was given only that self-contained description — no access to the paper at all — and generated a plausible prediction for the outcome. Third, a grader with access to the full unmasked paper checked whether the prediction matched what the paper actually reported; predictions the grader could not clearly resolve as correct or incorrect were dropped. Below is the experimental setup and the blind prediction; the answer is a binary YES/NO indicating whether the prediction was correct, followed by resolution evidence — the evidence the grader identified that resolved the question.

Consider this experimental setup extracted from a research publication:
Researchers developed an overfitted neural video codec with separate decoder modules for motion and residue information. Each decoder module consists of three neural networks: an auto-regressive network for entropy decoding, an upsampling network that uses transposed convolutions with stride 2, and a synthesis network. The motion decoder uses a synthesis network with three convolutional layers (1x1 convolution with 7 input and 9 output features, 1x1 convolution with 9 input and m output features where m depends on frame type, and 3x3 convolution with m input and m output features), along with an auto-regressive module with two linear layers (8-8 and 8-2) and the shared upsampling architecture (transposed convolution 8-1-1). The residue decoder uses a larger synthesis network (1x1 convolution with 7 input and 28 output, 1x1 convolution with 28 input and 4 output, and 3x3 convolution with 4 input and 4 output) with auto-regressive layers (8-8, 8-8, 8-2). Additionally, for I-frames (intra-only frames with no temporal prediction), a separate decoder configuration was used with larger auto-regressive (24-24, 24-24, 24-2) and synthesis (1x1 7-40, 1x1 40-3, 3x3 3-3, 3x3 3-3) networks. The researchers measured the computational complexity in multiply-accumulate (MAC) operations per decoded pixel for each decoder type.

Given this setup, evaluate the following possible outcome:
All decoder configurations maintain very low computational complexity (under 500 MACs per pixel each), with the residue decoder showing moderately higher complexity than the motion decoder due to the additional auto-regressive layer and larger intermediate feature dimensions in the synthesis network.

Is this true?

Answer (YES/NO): NO